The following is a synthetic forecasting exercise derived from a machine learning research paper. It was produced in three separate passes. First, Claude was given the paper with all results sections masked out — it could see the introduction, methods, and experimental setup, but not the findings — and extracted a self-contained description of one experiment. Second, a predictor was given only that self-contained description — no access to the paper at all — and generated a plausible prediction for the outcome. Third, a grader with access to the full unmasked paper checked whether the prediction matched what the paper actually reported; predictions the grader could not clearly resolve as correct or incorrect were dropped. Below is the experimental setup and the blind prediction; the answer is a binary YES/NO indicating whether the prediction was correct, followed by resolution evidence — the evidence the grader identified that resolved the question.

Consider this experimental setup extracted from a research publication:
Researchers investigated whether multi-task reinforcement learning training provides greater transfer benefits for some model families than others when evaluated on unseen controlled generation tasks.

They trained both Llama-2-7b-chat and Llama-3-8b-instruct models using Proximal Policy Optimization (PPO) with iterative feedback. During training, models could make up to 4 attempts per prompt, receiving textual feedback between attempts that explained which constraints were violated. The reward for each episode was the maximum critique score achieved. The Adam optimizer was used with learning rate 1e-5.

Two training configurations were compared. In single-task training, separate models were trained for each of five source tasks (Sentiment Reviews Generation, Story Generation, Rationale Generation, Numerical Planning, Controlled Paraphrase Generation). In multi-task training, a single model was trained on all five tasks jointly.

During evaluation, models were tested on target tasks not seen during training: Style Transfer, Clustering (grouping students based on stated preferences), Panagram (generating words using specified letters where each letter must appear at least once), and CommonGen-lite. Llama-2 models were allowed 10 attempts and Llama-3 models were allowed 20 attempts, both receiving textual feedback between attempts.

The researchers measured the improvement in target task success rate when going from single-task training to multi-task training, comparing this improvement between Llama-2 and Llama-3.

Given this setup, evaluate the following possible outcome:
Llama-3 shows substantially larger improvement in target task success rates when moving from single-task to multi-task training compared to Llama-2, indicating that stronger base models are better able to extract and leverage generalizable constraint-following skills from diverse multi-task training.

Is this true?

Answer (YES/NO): NO